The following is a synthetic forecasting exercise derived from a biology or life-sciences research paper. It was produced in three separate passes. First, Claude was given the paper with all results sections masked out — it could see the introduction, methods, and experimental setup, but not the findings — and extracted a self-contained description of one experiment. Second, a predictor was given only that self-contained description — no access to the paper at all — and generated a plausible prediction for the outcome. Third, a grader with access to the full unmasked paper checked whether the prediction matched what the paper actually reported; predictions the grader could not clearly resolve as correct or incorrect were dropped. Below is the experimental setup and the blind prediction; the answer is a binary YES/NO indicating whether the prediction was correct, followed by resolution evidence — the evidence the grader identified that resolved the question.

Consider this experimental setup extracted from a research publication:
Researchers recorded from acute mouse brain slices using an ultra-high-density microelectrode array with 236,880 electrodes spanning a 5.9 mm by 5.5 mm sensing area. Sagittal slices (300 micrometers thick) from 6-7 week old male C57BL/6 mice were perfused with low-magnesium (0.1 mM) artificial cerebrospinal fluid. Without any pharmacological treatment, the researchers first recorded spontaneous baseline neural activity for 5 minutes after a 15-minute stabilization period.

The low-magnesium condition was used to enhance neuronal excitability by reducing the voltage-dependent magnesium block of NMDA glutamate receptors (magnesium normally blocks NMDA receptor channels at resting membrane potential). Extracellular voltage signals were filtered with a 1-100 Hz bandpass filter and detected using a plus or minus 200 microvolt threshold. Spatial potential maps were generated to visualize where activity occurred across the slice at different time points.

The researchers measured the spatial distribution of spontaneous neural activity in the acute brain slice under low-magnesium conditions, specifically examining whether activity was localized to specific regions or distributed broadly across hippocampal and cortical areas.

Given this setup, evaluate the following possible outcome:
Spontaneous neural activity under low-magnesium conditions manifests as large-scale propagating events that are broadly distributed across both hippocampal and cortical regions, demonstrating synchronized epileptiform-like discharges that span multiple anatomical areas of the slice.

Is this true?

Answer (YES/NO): NO